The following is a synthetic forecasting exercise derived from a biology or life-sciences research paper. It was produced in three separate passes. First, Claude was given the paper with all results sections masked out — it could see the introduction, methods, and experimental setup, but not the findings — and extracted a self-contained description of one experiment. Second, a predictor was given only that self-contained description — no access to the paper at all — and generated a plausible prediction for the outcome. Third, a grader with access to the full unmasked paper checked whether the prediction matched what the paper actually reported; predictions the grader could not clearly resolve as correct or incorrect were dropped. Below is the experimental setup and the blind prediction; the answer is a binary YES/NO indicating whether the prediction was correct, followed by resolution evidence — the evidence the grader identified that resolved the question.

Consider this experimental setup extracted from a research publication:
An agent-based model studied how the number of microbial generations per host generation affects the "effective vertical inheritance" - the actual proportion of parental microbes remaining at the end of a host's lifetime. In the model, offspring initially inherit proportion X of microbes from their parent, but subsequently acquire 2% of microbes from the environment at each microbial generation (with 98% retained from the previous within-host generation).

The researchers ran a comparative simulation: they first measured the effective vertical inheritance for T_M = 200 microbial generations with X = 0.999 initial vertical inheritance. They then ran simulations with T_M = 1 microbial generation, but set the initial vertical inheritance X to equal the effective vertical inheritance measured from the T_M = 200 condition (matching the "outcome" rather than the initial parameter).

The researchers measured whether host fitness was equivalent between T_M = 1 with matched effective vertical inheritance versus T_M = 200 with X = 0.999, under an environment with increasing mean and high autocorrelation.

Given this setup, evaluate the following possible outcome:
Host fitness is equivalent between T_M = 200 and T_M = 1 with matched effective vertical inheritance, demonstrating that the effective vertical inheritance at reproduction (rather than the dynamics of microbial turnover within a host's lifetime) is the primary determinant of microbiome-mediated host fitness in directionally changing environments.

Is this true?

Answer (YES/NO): NO